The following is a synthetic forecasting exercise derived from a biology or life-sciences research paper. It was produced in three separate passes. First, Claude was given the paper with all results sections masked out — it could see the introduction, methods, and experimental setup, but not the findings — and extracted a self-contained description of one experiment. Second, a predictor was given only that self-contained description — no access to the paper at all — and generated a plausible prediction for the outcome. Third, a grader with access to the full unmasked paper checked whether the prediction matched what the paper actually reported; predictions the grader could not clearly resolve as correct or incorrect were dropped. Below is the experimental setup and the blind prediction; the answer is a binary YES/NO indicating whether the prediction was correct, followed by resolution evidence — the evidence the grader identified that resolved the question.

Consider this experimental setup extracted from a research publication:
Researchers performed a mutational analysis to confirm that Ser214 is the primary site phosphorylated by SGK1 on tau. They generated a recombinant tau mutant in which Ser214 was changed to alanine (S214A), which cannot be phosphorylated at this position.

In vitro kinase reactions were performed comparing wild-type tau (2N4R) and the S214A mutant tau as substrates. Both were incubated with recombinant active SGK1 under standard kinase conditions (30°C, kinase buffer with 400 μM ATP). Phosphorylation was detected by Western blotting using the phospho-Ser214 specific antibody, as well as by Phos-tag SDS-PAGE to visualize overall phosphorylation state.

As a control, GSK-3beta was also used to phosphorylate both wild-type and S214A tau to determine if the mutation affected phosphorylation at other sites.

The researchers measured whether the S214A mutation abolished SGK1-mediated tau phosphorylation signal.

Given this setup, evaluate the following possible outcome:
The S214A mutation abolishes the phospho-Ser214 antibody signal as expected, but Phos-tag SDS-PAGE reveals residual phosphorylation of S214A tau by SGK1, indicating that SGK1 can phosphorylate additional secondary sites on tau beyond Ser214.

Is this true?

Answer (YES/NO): YES